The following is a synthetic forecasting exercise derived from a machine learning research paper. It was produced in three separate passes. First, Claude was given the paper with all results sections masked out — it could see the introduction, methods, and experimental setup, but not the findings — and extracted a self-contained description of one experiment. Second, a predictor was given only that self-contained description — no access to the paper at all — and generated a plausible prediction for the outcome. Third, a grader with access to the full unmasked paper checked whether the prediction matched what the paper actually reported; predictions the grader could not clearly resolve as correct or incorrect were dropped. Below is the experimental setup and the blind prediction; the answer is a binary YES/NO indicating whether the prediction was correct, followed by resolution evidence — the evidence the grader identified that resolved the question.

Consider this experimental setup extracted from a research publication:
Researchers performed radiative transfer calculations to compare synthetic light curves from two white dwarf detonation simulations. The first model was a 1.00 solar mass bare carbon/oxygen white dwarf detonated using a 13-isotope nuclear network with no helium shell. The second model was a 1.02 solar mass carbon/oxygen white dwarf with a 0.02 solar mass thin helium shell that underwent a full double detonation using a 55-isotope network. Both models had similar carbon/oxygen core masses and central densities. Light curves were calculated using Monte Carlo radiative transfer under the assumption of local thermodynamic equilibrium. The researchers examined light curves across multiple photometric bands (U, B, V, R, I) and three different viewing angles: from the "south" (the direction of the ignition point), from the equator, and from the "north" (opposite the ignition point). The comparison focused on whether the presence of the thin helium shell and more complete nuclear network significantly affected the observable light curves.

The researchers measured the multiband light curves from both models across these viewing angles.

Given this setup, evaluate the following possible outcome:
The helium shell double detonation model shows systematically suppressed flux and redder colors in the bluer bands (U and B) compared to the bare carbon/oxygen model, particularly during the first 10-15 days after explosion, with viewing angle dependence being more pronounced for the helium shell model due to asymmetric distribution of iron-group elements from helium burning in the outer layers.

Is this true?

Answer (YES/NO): NO